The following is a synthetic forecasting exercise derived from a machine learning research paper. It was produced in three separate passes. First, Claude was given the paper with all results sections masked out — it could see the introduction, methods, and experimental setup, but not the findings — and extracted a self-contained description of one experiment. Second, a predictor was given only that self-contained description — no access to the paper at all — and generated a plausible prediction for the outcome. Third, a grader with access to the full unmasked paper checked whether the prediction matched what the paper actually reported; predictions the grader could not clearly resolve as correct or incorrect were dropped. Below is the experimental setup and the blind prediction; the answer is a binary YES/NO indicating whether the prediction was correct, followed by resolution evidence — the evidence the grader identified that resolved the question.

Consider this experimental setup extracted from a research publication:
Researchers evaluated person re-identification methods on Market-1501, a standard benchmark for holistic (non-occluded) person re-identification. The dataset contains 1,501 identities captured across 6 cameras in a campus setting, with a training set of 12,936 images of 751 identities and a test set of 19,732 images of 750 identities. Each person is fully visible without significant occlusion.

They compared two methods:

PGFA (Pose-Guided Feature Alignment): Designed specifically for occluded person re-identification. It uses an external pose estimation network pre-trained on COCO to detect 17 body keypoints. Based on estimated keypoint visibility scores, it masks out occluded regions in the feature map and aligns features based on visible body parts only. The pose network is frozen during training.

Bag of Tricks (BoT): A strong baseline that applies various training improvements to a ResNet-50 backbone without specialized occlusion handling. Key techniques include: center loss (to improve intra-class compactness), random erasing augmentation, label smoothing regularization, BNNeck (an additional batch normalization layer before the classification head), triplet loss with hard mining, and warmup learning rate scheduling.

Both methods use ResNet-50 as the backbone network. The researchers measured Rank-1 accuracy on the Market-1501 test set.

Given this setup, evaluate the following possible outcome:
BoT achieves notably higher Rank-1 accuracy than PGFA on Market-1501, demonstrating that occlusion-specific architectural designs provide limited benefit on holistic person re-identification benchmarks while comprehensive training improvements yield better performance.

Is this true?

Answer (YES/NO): YES